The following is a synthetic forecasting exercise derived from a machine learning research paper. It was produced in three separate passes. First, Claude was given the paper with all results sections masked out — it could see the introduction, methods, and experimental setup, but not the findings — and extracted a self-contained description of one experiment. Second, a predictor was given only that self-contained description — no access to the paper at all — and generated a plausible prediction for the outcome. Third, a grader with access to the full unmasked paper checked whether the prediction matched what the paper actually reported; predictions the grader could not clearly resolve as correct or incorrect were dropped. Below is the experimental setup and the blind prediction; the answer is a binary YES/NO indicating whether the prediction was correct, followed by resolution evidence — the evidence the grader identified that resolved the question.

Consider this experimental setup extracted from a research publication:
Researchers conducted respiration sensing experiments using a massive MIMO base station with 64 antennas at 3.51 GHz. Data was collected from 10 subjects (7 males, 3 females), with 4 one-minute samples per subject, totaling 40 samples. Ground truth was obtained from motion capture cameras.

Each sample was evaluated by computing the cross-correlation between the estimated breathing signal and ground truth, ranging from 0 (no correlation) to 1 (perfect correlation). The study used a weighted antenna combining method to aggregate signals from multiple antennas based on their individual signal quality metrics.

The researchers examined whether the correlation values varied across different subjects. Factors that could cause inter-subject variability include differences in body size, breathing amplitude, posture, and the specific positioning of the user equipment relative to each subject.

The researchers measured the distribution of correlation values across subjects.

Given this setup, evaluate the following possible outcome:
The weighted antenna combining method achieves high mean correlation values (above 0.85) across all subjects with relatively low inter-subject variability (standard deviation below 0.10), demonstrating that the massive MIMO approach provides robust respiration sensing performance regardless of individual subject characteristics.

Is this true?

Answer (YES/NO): NO